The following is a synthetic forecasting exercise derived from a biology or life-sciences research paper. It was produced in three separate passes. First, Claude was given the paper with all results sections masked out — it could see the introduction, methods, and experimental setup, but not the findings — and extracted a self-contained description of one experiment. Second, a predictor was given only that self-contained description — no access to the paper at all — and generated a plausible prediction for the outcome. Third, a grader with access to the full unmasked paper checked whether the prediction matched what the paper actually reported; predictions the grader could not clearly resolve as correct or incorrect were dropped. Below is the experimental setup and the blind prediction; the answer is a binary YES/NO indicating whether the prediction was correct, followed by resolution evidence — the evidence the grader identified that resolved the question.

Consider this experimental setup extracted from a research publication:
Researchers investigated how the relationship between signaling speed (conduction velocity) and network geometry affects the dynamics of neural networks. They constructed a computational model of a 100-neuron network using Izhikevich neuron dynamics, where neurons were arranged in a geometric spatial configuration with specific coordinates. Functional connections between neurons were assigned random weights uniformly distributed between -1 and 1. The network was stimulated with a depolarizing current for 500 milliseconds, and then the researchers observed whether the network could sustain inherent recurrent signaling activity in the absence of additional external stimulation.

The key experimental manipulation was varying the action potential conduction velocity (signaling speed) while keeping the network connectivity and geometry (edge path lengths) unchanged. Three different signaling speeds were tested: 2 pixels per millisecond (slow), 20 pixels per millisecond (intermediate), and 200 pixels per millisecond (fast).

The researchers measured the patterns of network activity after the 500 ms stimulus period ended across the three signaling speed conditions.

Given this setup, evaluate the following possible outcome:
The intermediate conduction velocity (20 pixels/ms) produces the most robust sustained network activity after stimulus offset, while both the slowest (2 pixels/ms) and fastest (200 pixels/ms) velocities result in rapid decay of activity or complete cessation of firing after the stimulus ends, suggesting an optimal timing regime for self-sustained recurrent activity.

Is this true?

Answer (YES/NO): NO